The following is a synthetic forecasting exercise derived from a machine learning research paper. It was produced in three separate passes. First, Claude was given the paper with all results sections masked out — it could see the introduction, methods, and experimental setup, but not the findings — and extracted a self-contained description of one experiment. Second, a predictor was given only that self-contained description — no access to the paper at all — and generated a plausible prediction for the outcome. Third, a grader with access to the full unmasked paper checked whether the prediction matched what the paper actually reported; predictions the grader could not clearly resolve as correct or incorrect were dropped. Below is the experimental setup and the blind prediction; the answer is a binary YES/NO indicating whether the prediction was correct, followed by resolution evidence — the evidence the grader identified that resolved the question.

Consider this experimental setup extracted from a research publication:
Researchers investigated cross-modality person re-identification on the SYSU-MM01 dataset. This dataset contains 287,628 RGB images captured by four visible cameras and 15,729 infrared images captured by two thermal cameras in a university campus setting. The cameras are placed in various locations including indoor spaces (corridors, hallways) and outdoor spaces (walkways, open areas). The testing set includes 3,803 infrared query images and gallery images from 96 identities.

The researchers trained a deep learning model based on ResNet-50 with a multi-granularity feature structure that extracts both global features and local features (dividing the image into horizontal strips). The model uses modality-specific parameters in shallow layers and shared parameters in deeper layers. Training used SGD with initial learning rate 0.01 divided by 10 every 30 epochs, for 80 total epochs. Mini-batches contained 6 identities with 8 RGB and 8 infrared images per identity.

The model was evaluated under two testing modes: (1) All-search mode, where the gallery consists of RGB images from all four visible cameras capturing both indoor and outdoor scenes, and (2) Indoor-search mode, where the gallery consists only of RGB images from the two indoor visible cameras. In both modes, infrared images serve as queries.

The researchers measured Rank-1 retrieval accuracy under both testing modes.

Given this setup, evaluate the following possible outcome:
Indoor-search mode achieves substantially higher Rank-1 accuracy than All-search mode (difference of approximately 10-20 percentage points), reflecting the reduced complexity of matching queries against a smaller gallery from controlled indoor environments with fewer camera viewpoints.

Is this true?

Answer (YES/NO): NO